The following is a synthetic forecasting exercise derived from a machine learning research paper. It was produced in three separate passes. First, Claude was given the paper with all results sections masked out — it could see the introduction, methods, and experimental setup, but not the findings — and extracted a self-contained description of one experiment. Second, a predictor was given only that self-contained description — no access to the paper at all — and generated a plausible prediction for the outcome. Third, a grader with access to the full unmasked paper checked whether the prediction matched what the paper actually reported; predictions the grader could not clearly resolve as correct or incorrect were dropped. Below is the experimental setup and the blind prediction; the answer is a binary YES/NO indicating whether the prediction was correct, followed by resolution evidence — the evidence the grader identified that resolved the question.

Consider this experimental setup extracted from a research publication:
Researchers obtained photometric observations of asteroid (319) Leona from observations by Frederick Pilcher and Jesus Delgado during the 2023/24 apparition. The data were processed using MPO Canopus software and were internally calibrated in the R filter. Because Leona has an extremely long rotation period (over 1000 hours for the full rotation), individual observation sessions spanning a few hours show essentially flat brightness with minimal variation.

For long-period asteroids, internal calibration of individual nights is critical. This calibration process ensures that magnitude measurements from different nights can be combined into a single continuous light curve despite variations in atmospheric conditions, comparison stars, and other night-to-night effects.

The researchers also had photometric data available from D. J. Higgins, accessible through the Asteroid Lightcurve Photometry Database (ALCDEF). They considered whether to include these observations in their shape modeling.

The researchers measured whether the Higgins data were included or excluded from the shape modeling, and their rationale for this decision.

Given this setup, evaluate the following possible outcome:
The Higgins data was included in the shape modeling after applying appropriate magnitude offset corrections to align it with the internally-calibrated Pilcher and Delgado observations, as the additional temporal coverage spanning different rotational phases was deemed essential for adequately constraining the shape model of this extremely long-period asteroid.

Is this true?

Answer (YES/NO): NO